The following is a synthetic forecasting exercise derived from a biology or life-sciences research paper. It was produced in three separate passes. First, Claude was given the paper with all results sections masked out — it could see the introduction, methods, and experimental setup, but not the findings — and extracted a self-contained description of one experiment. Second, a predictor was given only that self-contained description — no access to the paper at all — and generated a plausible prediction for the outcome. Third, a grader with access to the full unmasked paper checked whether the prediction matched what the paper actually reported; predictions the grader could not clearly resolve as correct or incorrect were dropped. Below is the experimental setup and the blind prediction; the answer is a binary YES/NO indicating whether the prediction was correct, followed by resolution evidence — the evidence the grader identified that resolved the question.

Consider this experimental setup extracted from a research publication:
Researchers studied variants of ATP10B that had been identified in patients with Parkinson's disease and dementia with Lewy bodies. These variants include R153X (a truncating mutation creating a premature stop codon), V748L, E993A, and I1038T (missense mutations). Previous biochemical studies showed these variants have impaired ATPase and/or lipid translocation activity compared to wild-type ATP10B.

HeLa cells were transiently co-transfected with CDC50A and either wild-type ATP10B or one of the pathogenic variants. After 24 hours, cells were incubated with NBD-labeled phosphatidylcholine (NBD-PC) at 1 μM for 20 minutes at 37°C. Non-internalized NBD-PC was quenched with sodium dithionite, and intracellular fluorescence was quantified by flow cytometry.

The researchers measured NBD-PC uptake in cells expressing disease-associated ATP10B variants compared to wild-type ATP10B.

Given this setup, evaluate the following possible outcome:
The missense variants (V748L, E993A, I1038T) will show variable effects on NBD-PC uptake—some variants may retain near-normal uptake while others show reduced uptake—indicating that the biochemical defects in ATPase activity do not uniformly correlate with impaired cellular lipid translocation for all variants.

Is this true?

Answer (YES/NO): NO